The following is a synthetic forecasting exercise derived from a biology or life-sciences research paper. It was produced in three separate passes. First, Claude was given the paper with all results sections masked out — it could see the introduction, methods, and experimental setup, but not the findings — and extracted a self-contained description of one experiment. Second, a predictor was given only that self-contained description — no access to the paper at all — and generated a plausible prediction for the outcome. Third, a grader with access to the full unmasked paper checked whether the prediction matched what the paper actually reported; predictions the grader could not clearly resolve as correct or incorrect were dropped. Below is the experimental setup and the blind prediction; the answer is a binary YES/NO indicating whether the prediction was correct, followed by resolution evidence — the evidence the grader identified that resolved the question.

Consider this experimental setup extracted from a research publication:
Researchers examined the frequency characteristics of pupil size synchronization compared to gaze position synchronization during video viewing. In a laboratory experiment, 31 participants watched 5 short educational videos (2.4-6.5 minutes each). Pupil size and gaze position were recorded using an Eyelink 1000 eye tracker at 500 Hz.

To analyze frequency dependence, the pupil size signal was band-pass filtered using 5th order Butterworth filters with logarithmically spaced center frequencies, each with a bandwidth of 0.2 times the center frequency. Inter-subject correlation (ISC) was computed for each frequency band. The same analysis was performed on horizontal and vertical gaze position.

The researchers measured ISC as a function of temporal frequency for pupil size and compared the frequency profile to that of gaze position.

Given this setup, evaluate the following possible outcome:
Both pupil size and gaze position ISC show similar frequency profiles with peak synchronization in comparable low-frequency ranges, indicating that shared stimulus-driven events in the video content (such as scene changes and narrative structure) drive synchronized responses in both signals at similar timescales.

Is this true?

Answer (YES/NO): NO